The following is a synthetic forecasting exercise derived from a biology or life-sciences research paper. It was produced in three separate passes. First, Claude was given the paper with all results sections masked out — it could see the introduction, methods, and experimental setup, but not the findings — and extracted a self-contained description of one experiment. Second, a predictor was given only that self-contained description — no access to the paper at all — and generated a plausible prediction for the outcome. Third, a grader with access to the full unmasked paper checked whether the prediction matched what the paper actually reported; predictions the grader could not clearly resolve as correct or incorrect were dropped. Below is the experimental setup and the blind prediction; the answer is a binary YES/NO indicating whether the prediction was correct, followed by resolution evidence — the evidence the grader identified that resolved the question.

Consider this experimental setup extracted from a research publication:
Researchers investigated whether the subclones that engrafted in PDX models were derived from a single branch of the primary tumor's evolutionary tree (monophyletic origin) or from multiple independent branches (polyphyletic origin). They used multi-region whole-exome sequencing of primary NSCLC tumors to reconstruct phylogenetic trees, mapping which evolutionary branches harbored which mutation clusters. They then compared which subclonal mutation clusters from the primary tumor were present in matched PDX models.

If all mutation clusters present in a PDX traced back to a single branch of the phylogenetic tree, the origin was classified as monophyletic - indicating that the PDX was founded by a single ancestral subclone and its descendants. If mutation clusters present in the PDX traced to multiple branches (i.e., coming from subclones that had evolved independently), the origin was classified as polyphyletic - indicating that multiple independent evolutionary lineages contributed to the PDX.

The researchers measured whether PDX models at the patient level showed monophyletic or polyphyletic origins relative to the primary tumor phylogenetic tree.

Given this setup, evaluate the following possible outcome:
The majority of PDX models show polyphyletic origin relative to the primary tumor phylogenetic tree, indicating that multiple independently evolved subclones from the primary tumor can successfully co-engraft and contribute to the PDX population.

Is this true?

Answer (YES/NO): NO